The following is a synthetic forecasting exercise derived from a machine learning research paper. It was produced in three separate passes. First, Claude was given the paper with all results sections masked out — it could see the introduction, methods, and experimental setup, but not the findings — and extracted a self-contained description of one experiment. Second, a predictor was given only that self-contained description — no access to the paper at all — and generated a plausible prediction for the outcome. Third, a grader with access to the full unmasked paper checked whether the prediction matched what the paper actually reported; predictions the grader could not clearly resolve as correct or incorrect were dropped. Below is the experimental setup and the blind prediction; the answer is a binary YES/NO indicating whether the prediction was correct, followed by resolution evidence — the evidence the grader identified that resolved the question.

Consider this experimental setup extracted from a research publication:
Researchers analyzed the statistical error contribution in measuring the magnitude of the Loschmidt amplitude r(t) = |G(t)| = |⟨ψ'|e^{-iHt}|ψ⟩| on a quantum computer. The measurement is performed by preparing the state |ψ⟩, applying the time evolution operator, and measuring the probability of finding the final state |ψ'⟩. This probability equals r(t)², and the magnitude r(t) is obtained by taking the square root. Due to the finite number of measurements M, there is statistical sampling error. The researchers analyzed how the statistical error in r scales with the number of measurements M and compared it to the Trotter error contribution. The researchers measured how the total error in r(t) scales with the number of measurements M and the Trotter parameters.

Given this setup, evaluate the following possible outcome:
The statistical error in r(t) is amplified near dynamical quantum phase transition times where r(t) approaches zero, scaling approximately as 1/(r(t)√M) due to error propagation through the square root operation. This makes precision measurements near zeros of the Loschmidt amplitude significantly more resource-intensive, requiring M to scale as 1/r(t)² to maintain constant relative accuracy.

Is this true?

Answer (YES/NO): NO